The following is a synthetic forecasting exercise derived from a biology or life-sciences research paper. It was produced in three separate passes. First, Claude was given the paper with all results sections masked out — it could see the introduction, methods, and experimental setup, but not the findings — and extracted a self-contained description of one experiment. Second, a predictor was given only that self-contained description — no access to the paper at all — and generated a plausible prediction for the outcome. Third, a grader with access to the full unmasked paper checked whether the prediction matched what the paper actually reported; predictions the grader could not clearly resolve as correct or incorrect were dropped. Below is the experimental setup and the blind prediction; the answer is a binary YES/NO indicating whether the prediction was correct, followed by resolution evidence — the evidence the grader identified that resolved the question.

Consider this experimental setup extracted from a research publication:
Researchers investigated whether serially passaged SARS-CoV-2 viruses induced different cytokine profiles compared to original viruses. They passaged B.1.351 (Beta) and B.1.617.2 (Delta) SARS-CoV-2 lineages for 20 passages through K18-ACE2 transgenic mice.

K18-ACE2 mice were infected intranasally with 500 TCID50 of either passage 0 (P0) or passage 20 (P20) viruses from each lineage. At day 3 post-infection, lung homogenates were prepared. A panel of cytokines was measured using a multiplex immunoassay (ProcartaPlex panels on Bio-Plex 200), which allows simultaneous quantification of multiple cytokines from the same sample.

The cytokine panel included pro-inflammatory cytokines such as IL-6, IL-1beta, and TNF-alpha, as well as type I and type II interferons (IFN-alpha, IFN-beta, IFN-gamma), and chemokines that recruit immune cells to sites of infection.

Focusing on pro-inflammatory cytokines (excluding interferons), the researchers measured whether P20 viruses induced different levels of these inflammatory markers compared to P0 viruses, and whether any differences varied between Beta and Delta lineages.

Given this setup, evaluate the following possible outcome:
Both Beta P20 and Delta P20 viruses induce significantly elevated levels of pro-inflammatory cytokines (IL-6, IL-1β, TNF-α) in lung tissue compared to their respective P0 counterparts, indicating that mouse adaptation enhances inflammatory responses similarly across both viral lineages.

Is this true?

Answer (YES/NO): NO